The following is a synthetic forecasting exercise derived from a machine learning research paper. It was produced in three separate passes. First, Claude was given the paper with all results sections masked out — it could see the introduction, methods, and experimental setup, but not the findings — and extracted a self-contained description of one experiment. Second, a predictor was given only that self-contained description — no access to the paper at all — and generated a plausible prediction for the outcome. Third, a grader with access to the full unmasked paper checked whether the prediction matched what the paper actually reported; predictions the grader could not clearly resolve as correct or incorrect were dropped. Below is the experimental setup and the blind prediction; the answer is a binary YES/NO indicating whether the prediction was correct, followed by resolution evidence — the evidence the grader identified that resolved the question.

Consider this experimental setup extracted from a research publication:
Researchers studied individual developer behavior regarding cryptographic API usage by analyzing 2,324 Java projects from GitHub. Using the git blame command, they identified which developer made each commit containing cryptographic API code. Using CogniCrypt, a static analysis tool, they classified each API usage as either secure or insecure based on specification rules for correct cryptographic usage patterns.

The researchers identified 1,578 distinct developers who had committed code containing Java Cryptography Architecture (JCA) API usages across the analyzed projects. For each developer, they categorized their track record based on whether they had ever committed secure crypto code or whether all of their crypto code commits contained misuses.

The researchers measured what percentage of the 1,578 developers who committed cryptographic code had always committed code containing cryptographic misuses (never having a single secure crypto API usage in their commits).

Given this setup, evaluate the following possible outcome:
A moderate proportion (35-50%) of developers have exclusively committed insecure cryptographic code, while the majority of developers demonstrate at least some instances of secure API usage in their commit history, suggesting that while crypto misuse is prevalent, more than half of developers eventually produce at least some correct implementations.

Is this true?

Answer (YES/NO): YES